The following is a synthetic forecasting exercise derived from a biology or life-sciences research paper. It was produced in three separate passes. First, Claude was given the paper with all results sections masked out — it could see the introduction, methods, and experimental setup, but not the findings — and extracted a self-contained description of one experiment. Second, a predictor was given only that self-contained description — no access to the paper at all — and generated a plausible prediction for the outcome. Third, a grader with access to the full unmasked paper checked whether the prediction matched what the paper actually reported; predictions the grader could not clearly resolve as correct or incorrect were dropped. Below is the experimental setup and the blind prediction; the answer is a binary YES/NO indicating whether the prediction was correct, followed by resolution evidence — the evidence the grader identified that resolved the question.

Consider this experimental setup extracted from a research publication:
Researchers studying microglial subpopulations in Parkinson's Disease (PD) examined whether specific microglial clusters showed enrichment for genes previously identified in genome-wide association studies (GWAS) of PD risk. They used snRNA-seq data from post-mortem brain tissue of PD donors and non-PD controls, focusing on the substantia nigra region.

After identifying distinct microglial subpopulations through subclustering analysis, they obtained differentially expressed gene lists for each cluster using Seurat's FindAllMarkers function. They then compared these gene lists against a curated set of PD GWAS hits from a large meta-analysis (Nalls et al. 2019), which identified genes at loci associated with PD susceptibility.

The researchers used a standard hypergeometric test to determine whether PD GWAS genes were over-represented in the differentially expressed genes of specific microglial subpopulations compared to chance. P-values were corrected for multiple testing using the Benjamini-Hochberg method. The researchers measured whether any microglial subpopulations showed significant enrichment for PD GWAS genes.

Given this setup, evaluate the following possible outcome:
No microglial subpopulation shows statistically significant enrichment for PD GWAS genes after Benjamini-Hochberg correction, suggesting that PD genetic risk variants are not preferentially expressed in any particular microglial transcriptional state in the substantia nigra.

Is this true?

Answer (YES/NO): NO